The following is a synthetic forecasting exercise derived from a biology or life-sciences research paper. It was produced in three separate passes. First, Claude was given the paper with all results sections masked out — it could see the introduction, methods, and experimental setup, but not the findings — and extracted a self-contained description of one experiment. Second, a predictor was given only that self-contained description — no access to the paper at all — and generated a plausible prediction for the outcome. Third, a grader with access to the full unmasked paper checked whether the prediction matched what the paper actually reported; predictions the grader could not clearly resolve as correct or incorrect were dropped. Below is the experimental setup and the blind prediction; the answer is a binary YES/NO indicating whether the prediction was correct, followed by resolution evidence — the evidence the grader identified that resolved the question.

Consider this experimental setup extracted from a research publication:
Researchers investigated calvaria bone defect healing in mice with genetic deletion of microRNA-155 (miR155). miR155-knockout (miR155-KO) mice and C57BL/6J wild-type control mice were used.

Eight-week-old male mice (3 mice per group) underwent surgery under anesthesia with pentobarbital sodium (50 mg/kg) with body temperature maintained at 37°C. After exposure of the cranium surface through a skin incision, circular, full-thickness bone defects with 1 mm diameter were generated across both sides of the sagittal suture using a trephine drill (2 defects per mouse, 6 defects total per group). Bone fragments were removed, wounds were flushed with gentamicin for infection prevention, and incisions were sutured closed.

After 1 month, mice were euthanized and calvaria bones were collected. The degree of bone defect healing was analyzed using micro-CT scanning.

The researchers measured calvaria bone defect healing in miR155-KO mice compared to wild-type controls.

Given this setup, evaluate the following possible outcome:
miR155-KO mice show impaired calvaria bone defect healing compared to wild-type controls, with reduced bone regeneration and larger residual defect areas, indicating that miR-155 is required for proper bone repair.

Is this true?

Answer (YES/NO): NO